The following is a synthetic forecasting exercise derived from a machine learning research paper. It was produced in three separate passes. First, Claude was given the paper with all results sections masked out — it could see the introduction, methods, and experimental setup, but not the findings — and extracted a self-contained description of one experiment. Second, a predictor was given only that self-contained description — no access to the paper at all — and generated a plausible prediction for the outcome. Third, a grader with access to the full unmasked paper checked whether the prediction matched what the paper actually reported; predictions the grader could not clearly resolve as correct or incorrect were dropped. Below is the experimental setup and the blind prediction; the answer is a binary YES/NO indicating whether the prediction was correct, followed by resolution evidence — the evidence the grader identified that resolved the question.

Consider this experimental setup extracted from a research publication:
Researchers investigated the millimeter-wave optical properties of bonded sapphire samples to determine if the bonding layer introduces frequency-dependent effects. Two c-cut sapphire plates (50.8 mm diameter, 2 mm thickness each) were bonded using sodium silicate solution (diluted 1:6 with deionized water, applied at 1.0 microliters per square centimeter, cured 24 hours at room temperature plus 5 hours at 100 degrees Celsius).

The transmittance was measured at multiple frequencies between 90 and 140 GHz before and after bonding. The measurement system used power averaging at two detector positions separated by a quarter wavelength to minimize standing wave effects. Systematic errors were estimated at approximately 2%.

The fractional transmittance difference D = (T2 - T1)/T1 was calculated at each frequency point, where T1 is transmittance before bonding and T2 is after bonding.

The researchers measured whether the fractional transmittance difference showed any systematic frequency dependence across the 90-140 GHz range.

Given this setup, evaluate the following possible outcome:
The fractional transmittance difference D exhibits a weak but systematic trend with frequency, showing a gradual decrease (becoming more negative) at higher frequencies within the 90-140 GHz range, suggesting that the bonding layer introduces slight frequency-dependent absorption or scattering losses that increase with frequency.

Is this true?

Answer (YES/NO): NO